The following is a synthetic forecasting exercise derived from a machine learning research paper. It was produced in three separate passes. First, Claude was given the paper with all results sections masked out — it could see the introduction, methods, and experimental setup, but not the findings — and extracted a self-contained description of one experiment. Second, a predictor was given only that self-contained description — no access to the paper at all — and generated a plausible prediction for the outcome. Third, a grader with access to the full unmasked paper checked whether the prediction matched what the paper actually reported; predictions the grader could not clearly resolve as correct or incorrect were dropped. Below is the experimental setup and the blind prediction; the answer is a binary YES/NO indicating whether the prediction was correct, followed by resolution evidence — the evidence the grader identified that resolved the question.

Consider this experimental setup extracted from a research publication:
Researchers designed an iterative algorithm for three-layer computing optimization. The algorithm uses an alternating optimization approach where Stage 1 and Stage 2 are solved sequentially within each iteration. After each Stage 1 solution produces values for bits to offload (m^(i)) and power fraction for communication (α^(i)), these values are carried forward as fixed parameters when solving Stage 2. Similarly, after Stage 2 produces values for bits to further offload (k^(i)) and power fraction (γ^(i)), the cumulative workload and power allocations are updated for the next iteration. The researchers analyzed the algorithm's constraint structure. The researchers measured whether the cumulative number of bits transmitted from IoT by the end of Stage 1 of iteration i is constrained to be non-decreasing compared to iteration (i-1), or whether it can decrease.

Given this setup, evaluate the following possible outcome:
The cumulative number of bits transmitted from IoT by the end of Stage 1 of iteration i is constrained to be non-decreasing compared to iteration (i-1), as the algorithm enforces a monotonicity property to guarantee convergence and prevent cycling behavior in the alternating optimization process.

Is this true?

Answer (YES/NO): YES